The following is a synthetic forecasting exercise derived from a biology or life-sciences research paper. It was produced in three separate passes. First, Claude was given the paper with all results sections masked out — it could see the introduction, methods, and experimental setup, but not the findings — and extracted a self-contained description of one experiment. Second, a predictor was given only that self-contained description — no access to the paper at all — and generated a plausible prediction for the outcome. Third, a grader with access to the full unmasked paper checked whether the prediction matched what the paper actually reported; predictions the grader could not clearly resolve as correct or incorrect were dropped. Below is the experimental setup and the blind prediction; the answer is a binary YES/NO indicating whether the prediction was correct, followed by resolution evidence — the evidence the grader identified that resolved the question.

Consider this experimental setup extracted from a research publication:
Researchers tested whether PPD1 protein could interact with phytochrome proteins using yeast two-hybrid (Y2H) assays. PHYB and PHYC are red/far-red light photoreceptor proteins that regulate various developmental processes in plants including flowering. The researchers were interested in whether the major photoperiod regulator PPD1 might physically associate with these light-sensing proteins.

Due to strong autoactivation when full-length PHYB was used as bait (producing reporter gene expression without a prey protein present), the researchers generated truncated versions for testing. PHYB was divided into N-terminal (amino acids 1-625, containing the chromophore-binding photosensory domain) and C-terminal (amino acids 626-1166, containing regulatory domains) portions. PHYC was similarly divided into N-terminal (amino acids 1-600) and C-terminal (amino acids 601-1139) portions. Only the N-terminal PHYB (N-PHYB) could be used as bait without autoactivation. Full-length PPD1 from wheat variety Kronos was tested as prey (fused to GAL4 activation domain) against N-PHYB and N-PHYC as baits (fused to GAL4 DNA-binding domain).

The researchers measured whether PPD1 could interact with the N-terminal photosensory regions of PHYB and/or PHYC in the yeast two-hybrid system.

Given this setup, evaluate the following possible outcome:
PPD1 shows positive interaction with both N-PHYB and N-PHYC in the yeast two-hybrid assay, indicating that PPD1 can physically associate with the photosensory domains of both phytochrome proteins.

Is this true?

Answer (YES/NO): NO